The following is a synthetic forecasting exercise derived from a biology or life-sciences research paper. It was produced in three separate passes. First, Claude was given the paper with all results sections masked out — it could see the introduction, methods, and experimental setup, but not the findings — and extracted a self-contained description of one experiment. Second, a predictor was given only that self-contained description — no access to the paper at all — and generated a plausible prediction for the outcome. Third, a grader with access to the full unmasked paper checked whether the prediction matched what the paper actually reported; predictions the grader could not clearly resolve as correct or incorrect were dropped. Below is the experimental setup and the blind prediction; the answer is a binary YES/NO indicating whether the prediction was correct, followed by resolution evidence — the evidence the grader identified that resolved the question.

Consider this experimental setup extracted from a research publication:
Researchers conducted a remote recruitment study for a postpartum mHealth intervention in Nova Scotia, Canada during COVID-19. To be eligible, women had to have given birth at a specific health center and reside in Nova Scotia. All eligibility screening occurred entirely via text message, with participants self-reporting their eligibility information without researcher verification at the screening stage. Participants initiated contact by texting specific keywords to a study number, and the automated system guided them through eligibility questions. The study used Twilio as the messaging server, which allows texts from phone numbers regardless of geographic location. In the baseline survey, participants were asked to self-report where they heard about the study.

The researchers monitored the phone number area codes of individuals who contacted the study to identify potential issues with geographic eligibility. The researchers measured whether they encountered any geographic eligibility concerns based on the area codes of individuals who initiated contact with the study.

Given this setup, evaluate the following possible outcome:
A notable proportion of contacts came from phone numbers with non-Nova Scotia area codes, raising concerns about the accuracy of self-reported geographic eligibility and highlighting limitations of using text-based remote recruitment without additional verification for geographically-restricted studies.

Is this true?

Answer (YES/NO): YES